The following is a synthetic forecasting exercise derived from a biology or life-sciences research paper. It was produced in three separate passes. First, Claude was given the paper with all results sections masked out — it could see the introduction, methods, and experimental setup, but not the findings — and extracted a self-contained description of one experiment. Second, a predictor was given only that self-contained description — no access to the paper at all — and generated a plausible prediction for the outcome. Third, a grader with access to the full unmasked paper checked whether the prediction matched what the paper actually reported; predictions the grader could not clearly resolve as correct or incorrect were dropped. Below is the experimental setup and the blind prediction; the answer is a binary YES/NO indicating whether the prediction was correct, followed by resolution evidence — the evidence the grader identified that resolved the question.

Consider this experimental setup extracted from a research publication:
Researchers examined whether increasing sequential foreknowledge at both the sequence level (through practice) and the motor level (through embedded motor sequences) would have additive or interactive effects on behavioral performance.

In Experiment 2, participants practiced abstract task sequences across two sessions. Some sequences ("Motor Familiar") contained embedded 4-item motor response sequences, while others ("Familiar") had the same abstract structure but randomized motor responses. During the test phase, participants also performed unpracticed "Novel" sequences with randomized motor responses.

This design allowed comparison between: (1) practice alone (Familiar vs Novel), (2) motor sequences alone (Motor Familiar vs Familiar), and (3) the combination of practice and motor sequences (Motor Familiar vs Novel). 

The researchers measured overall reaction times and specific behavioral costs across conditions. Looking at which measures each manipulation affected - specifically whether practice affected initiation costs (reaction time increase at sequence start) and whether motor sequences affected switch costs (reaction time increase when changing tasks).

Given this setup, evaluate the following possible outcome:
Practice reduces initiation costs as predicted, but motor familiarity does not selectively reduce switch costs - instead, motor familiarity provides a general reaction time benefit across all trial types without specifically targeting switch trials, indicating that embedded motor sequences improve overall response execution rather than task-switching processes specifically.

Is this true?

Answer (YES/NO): NO